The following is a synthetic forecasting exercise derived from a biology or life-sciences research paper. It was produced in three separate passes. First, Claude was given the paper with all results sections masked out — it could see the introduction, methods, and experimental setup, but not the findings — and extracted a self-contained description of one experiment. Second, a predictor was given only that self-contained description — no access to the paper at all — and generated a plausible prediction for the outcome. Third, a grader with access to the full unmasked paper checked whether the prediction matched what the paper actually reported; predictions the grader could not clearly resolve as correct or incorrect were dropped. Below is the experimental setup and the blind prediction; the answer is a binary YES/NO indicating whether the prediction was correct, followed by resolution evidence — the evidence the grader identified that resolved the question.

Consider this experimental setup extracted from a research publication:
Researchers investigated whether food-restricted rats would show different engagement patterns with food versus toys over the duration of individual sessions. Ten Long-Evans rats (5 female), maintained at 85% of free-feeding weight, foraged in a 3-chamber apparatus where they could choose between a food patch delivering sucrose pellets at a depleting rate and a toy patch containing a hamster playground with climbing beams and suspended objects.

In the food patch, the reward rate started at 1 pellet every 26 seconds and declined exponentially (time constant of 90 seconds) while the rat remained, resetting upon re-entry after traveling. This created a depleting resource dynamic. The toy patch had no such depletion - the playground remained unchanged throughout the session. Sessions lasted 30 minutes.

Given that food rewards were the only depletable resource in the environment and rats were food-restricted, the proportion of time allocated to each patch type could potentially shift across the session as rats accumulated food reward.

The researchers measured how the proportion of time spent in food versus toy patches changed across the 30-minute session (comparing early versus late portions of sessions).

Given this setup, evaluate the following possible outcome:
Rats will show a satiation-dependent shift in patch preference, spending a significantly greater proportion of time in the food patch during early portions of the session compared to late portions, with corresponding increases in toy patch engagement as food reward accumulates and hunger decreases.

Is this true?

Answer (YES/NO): NO